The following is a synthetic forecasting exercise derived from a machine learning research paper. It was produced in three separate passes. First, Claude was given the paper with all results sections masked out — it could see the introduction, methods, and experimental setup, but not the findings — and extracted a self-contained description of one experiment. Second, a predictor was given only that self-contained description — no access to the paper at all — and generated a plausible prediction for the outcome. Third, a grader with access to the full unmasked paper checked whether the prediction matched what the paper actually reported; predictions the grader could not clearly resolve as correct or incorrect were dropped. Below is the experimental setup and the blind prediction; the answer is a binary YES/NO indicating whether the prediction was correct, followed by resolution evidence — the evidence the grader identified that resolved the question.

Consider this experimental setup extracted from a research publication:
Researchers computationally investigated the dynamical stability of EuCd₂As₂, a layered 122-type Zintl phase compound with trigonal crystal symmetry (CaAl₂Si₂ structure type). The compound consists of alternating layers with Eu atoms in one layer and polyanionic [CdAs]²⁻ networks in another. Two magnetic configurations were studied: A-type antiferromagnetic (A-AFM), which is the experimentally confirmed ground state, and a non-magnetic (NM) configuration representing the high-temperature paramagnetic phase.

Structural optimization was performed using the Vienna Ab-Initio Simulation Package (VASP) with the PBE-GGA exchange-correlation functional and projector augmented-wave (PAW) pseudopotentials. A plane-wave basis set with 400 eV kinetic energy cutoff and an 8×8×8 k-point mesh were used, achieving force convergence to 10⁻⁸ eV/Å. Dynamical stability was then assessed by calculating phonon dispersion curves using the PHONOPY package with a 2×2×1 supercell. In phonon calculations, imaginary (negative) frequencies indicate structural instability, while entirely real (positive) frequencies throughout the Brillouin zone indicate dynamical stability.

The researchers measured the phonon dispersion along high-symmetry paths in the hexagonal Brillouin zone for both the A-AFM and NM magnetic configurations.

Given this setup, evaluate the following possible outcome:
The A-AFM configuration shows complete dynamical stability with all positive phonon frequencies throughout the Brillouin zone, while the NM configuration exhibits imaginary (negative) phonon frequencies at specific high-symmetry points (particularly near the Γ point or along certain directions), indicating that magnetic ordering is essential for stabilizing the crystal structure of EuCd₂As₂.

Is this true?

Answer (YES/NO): NO